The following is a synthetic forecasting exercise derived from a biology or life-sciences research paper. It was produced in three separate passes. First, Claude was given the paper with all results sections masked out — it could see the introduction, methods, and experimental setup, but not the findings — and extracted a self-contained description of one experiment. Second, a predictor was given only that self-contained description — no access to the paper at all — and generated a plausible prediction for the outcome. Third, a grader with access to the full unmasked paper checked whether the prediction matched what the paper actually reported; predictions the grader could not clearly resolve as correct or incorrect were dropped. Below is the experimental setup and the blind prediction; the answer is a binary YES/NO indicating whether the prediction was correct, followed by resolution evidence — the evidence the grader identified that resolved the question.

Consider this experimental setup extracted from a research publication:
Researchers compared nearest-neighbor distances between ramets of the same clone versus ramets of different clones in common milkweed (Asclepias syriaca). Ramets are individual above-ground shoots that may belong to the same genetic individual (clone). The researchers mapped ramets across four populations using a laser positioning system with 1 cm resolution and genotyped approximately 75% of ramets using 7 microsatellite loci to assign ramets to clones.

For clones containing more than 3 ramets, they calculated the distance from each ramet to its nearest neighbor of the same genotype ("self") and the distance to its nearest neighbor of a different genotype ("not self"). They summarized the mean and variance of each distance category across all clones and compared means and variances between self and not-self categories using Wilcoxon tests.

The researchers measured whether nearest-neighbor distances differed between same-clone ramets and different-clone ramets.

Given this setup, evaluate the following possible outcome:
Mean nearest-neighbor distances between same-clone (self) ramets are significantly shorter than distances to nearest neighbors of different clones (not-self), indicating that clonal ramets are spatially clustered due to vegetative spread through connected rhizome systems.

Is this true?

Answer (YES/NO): NO